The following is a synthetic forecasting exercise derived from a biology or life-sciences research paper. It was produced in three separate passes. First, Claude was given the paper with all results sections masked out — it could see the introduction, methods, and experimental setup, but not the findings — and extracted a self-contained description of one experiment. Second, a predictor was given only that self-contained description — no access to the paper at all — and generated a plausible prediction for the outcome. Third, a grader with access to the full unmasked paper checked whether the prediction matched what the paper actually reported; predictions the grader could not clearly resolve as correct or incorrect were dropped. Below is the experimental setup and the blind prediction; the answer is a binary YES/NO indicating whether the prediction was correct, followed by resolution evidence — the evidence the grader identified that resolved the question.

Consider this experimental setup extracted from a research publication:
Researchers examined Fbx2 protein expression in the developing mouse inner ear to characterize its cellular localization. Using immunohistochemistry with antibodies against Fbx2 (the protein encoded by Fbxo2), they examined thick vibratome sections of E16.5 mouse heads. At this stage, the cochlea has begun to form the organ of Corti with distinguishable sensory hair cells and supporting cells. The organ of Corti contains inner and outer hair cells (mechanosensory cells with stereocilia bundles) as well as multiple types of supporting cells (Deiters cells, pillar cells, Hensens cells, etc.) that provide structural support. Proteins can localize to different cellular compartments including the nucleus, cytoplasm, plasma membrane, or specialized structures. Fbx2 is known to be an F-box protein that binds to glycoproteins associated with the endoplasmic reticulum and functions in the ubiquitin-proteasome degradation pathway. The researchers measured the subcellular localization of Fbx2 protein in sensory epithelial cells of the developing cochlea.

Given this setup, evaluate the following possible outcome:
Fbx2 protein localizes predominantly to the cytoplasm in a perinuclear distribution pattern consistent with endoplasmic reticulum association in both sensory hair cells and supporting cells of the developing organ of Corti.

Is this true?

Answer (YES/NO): NO